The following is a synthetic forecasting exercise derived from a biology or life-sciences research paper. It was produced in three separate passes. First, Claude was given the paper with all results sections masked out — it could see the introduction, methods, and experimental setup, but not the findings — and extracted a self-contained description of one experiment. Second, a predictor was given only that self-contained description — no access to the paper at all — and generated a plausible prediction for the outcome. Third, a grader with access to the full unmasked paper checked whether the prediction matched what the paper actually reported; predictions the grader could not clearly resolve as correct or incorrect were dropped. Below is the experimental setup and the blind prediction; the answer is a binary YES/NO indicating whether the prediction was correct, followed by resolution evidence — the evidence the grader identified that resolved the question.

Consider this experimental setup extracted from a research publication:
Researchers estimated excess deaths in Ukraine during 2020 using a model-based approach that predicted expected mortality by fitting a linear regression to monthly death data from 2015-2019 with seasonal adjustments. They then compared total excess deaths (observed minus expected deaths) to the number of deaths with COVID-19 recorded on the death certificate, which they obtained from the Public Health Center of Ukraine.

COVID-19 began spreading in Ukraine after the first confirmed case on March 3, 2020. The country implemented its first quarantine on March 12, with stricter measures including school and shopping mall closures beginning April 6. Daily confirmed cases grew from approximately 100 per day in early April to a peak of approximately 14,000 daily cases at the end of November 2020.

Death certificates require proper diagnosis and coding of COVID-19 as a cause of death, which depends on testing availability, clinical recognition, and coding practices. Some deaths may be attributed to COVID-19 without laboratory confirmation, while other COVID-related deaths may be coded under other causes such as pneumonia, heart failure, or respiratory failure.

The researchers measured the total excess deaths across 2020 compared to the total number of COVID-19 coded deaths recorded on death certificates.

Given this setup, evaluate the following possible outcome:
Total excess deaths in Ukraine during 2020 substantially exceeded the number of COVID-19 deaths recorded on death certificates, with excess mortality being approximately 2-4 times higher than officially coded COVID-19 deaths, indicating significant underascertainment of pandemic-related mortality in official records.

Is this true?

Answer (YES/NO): YES